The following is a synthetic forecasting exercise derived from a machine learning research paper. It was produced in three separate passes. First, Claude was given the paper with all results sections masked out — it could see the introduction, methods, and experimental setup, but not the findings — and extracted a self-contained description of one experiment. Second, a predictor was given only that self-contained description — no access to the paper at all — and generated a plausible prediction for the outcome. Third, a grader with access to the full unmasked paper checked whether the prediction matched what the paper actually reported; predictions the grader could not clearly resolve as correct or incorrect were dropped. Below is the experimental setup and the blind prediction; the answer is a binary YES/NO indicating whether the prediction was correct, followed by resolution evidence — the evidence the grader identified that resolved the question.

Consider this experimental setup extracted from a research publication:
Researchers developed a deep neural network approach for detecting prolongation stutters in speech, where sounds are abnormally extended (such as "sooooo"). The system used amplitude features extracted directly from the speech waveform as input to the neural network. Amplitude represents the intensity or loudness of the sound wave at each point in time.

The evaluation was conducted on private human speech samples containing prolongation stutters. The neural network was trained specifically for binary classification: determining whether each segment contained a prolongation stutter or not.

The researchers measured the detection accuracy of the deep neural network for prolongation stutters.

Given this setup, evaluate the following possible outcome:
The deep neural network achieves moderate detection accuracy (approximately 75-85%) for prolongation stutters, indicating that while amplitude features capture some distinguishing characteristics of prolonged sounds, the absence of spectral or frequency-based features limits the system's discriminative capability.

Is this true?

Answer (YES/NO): NO